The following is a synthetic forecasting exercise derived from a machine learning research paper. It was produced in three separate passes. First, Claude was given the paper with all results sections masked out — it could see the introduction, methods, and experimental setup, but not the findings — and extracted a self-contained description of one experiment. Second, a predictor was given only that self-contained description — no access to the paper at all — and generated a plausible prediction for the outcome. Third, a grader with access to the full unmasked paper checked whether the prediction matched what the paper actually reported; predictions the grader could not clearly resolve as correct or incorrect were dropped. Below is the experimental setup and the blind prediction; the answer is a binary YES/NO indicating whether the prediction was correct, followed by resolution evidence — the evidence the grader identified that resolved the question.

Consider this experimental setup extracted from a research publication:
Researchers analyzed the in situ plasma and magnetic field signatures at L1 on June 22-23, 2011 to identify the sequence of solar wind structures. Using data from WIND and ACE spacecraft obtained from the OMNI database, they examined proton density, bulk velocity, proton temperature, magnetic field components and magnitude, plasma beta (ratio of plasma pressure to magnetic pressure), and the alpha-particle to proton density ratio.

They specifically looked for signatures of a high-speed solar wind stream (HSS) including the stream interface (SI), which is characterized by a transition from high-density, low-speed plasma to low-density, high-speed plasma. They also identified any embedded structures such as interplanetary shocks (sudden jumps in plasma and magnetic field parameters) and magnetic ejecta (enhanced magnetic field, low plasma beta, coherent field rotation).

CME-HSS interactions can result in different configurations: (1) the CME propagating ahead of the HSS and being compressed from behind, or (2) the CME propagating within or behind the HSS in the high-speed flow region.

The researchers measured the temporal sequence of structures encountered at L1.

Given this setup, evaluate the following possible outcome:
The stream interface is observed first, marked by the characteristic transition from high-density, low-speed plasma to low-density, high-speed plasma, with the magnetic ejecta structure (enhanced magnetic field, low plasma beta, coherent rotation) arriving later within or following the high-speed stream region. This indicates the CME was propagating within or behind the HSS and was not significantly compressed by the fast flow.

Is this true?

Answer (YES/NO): YES